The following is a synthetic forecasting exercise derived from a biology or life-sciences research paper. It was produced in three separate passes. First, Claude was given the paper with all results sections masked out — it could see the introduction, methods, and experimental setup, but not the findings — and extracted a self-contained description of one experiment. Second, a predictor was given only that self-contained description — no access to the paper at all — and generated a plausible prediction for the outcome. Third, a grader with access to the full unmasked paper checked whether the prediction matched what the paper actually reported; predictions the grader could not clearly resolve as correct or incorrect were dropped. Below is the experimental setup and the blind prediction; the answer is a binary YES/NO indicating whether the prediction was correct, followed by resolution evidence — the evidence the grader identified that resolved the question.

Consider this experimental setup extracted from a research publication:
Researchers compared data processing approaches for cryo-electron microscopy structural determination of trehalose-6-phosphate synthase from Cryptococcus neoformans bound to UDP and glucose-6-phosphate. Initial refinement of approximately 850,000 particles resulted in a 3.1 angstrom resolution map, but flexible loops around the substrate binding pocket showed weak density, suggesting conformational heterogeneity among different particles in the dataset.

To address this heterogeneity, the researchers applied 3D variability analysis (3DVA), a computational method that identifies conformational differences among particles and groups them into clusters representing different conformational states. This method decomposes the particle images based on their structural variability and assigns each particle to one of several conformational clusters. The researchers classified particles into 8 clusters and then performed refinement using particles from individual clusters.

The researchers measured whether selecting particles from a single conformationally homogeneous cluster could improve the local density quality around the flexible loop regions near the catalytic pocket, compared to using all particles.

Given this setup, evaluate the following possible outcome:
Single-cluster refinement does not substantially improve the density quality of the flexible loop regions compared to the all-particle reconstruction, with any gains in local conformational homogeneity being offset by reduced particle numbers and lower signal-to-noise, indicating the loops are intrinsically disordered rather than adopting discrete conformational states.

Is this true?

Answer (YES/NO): NO